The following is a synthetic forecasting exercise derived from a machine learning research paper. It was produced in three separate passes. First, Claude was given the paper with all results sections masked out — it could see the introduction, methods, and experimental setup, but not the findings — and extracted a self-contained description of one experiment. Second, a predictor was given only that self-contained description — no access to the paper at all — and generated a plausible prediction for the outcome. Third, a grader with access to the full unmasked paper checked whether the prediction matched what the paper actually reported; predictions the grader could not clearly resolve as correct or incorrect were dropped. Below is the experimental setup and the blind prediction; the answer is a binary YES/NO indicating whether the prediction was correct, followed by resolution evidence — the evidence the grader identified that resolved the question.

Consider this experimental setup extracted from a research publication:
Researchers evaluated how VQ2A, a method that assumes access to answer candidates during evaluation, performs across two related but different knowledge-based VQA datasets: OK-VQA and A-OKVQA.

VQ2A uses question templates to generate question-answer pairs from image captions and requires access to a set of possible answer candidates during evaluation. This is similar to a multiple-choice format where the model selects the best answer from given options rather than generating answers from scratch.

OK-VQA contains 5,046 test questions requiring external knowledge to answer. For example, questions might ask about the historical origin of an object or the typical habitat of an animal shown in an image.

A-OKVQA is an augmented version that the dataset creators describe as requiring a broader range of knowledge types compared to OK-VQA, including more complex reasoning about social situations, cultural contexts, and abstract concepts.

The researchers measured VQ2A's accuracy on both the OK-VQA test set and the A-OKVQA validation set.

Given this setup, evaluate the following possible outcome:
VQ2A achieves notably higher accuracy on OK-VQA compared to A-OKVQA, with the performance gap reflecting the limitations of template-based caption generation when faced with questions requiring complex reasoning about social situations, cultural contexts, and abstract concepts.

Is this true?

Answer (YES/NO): NO